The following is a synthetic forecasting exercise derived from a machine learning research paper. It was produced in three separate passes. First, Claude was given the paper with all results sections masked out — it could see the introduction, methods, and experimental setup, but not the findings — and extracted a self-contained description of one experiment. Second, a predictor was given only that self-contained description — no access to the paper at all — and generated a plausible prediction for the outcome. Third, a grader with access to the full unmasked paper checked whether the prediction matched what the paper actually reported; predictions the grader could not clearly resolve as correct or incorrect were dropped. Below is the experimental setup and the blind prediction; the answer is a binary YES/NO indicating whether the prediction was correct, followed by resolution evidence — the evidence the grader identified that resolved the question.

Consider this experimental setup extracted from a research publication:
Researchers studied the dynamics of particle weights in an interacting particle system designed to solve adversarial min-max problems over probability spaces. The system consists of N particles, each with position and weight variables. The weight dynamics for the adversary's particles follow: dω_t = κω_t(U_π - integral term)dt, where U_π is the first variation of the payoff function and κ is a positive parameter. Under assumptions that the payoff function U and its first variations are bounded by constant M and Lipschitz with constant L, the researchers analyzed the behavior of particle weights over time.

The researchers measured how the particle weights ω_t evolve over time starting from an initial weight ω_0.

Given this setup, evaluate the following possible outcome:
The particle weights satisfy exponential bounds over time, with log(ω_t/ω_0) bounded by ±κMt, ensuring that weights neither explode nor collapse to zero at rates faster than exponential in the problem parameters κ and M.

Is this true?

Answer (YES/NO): NO